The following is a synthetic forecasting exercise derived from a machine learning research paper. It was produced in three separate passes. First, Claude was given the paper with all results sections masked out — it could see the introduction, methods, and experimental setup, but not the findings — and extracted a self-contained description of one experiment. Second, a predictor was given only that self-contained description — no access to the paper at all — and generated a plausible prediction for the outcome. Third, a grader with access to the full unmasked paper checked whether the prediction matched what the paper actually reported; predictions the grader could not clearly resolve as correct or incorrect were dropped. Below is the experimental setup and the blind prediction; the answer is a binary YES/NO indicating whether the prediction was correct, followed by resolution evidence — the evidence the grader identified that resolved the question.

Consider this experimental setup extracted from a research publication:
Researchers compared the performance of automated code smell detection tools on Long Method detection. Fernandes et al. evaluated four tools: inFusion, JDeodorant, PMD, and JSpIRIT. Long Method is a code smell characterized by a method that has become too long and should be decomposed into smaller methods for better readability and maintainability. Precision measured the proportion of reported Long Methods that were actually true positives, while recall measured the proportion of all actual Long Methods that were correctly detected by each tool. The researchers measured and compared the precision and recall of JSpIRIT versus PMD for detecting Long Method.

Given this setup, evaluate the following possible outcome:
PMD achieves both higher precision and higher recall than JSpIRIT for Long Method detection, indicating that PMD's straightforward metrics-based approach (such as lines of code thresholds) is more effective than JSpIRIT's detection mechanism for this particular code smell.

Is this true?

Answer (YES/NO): NO